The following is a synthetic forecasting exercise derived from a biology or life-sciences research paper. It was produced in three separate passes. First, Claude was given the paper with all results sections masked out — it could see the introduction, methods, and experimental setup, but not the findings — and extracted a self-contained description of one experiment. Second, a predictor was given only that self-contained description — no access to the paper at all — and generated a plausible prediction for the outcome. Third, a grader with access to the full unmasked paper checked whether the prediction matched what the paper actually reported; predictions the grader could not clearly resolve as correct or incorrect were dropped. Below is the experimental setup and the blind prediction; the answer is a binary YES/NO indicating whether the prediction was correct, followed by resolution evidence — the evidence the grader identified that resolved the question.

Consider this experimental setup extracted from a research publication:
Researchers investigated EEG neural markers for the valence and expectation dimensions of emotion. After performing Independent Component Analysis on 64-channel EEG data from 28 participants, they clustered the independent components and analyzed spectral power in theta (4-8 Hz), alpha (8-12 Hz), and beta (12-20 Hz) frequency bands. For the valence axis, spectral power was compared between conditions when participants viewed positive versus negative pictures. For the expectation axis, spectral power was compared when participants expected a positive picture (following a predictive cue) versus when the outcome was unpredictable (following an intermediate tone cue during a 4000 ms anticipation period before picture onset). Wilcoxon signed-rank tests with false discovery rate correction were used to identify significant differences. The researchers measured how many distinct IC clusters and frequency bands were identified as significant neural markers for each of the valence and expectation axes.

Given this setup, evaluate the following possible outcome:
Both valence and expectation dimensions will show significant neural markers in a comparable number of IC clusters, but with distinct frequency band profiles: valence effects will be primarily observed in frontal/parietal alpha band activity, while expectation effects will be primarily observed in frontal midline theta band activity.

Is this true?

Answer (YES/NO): NO